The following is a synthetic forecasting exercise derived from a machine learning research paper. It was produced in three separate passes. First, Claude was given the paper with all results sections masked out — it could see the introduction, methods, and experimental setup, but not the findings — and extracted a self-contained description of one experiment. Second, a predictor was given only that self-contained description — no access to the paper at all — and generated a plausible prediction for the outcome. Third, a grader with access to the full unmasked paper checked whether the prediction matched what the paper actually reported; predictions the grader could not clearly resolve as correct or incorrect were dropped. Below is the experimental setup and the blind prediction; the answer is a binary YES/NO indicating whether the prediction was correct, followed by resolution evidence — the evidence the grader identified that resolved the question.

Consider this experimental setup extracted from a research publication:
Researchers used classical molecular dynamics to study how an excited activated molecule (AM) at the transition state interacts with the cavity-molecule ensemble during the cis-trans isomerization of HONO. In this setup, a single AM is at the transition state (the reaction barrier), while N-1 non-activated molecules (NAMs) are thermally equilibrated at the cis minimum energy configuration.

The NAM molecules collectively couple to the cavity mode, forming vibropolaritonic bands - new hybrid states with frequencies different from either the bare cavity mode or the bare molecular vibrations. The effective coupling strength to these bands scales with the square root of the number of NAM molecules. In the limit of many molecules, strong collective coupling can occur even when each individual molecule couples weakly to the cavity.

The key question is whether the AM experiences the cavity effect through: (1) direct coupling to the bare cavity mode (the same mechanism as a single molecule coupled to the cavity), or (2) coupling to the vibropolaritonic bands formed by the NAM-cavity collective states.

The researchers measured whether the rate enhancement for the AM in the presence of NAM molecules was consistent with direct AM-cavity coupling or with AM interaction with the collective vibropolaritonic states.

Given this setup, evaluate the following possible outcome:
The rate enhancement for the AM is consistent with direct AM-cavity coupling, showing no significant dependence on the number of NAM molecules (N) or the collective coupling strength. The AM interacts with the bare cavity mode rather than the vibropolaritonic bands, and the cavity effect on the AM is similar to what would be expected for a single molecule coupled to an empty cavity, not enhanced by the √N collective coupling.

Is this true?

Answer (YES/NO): NO